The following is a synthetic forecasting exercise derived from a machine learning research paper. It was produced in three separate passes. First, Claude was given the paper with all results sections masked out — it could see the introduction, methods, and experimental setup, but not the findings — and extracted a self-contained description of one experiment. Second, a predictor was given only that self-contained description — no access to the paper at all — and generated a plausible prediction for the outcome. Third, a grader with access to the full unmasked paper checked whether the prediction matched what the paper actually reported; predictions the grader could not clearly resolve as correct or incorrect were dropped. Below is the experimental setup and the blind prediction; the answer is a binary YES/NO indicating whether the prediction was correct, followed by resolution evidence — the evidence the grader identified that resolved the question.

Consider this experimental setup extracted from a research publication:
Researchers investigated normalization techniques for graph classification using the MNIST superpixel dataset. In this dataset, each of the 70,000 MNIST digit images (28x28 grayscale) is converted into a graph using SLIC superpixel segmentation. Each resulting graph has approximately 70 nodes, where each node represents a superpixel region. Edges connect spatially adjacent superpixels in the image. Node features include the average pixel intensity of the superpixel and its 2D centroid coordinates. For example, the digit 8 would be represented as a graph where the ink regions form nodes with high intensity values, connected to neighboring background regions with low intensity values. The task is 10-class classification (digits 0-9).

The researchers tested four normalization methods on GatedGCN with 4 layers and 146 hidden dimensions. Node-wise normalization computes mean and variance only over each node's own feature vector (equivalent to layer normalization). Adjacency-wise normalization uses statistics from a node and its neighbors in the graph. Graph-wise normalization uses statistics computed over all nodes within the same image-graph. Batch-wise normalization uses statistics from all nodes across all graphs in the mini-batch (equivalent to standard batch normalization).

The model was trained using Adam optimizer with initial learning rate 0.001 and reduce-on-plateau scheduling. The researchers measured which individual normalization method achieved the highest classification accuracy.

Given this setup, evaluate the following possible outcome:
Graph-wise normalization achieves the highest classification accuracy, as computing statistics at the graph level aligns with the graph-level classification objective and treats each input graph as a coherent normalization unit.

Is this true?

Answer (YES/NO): NO